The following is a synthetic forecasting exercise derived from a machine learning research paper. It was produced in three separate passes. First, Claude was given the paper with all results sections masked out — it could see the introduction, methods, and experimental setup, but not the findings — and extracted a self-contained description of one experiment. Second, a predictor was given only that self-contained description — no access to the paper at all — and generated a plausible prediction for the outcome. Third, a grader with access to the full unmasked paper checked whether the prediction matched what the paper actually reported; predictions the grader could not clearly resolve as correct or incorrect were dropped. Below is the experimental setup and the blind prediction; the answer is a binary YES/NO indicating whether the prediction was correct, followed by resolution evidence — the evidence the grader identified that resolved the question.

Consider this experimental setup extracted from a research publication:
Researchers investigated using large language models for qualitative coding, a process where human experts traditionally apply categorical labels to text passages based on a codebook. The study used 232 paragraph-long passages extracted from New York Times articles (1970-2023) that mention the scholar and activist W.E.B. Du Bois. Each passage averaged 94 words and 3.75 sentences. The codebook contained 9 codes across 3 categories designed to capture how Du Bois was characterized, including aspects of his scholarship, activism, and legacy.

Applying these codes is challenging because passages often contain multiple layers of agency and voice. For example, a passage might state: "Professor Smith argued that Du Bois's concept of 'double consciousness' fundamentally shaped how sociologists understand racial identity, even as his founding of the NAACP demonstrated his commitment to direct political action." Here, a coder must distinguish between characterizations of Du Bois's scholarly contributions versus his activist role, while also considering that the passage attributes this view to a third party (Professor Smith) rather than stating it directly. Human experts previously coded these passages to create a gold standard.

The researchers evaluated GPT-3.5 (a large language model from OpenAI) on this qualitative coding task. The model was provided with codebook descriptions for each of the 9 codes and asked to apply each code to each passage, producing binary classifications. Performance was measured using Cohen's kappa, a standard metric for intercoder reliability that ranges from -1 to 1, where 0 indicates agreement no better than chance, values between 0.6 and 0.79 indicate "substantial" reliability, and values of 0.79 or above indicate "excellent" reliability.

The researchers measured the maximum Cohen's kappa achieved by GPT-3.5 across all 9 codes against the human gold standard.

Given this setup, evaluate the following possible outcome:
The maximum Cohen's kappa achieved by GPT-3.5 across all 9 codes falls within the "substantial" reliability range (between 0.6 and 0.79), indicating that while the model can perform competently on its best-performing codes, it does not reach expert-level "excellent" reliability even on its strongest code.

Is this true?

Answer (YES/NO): NO